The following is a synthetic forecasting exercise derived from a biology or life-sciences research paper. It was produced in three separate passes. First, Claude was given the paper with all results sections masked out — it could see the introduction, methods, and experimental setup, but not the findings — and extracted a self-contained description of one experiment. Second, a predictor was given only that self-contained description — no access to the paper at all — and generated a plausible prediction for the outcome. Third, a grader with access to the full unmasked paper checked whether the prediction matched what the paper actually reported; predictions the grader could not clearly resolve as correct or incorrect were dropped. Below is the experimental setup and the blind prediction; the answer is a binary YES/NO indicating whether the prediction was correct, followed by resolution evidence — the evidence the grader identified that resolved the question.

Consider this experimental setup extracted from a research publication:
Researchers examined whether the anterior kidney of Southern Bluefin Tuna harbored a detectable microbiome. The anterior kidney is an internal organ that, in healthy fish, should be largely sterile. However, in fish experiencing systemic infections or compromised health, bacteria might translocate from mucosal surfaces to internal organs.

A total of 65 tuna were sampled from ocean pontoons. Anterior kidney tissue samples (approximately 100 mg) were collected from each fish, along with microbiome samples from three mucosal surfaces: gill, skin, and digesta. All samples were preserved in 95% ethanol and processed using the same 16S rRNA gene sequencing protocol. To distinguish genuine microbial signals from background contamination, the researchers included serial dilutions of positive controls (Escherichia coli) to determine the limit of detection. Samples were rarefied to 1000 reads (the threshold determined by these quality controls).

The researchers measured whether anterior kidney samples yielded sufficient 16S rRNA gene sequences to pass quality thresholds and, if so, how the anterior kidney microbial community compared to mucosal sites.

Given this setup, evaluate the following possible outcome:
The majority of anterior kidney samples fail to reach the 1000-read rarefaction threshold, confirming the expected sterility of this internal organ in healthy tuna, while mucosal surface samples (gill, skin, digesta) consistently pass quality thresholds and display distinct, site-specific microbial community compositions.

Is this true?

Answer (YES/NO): NO